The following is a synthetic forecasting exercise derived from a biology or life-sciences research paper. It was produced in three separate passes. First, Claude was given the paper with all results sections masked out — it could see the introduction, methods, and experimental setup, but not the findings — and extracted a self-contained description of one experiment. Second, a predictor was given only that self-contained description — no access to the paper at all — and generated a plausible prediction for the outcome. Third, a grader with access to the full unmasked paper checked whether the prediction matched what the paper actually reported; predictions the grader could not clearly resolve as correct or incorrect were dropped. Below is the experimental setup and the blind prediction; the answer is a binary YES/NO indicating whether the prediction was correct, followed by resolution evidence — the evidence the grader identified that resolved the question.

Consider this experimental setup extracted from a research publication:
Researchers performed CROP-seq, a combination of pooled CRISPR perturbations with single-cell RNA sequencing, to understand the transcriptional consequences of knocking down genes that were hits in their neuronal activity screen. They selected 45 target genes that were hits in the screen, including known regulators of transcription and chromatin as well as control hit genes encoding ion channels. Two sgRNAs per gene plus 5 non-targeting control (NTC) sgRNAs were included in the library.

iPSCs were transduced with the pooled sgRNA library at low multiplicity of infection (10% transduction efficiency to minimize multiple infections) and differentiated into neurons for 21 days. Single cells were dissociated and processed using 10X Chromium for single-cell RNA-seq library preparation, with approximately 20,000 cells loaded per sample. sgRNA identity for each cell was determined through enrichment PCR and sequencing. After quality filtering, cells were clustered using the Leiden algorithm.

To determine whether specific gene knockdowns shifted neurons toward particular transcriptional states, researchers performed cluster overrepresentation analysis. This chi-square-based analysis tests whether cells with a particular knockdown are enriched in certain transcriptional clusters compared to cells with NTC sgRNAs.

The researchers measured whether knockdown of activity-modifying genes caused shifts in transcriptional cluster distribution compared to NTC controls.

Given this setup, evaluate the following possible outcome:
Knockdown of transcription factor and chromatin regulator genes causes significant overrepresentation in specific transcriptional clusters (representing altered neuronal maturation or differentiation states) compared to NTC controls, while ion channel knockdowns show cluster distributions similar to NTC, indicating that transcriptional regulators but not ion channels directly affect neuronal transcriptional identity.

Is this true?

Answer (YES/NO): NO